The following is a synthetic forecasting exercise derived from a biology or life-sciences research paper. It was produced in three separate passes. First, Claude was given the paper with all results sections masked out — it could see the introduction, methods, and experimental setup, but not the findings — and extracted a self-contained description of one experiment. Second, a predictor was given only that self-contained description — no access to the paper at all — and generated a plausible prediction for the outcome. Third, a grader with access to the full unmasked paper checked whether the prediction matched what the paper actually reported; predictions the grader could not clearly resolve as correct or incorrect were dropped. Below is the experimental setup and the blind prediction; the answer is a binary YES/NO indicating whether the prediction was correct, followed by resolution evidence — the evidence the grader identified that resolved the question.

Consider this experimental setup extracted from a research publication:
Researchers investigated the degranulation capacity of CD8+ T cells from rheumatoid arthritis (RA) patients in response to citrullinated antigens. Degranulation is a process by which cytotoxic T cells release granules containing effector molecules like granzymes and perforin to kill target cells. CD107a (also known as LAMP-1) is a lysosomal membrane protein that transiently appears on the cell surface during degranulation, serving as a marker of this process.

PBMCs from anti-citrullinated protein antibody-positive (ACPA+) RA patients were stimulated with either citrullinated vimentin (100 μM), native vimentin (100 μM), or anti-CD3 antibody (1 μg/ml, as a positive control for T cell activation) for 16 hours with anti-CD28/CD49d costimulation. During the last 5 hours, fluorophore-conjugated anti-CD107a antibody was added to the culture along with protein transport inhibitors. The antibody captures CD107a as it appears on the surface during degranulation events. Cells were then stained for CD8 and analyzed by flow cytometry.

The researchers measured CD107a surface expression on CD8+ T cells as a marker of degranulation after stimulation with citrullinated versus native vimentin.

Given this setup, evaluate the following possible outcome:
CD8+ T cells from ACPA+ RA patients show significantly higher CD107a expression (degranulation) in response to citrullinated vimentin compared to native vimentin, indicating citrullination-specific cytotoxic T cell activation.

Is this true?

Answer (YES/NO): YES